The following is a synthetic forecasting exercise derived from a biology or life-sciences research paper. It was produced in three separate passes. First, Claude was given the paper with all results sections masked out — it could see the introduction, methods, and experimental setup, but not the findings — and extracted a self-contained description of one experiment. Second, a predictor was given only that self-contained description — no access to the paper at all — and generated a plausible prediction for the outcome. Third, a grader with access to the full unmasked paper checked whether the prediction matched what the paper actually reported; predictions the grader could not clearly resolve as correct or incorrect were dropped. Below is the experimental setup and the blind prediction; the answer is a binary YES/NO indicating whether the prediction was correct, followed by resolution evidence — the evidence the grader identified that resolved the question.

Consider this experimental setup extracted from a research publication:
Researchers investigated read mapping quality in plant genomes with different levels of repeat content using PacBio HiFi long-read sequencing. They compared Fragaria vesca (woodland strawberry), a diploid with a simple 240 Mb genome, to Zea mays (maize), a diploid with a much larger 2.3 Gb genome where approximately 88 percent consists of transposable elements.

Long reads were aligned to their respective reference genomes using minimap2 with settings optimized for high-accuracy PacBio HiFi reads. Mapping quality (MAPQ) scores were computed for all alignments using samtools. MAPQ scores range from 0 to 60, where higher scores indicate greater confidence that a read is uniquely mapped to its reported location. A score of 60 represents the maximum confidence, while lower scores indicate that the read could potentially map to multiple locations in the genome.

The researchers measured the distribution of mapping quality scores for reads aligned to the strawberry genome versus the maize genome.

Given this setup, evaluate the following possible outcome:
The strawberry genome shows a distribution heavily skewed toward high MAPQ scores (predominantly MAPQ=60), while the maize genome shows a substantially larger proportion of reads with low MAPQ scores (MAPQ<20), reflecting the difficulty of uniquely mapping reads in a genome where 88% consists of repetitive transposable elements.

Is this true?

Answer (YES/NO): NO